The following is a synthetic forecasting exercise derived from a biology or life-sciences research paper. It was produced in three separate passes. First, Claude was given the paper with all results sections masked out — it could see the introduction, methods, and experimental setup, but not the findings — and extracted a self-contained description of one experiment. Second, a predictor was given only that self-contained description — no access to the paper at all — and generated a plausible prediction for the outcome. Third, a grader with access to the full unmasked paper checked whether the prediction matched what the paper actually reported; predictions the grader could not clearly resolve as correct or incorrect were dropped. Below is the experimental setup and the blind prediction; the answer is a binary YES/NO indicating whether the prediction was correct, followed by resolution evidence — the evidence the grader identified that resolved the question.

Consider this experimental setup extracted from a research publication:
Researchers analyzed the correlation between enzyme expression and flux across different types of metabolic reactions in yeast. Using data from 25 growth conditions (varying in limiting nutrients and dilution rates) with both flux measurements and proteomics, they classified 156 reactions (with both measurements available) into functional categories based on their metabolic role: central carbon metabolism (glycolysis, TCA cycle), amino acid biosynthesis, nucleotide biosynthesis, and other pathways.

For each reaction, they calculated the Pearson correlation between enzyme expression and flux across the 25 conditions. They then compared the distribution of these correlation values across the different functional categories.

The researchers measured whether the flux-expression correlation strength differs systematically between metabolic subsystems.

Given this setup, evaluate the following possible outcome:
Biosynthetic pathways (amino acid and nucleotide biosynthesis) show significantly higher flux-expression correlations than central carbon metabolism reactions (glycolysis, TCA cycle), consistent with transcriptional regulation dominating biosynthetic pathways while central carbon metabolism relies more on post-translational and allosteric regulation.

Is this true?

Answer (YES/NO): YES